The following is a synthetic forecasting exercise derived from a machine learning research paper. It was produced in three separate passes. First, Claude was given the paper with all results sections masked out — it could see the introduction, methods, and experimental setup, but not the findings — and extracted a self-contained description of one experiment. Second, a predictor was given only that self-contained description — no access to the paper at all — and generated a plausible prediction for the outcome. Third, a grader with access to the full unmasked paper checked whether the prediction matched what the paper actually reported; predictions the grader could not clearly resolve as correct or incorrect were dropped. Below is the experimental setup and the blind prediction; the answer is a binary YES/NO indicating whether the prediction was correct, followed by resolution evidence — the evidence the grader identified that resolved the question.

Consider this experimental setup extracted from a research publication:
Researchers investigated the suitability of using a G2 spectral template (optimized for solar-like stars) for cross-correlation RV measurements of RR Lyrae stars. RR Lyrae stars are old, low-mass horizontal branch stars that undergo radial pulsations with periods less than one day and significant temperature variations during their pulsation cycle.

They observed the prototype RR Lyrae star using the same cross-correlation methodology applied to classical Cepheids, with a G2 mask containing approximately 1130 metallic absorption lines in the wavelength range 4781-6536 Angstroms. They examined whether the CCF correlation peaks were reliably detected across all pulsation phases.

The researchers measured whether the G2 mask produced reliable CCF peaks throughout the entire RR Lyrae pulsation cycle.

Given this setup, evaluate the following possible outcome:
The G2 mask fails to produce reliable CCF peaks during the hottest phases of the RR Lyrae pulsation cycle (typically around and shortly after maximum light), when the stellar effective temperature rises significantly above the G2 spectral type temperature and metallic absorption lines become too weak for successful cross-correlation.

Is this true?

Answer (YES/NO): YES